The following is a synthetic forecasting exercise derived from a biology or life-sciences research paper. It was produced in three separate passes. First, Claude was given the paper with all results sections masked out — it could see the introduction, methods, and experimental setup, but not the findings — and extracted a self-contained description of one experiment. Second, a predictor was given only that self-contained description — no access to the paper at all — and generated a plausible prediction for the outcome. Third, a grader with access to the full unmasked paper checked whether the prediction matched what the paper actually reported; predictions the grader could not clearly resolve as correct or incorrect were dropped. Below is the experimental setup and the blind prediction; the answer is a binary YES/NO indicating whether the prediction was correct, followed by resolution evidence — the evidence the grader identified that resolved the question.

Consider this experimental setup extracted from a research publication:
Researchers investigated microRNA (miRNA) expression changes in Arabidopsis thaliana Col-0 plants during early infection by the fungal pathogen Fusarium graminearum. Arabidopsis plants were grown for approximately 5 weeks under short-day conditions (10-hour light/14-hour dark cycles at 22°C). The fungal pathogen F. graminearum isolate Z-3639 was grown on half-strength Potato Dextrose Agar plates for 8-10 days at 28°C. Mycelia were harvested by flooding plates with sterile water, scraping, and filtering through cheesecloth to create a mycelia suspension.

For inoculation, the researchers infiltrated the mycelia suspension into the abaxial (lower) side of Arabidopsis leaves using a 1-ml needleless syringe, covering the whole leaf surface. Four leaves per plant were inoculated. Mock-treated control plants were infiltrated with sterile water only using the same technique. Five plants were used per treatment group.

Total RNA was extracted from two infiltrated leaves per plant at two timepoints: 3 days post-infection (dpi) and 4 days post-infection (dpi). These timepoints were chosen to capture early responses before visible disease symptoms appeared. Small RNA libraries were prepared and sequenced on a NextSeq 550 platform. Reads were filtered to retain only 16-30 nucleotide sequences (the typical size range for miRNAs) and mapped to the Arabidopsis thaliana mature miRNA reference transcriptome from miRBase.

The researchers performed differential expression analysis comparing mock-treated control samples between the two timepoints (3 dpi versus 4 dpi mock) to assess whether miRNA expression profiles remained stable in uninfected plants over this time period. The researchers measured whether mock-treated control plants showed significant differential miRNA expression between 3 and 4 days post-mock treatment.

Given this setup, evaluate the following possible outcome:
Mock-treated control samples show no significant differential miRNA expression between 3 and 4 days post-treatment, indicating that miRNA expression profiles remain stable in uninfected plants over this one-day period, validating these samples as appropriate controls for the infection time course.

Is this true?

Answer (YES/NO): YES